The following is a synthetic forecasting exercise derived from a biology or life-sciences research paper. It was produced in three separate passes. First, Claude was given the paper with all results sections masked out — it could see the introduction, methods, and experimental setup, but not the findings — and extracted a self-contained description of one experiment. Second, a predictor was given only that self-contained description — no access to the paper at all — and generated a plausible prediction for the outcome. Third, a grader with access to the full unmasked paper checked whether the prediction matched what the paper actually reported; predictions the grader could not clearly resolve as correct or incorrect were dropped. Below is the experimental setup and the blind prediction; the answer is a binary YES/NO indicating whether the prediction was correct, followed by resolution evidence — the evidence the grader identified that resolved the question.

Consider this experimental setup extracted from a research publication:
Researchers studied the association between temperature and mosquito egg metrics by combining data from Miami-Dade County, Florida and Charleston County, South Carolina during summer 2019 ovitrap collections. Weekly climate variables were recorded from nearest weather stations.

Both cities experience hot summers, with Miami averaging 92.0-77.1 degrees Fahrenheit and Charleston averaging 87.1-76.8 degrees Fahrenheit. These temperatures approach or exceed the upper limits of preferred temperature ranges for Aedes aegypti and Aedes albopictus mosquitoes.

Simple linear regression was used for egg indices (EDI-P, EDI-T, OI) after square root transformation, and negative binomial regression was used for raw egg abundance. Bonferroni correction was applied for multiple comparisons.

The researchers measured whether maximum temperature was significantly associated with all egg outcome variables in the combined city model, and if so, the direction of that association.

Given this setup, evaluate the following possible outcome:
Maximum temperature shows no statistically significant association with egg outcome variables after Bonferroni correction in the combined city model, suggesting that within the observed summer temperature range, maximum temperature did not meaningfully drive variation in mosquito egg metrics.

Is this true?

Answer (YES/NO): NO